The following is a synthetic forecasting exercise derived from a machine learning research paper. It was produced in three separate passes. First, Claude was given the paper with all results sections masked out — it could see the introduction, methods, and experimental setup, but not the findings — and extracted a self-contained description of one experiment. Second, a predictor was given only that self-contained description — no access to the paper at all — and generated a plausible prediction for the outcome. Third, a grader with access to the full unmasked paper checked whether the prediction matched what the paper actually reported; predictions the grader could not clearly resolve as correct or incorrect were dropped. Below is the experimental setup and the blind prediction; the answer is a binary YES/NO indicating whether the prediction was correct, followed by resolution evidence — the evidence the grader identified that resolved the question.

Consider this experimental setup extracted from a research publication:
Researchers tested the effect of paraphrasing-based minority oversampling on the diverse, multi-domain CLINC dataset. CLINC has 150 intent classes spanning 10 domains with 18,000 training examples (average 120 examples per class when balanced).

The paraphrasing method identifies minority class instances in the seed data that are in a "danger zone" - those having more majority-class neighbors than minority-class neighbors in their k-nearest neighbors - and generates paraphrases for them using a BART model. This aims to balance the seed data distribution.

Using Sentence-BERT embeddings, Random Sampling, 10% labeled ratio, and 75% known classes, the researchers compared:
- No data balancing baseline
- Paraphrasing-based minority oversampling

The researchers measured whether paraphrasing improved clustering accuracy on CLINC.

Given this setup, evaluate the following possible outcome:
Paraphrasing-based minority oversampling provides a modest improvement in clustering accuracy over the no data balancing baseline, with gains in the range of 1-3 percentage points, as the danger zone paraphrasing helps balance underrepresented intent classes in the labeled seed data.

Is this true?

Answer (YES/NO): NO